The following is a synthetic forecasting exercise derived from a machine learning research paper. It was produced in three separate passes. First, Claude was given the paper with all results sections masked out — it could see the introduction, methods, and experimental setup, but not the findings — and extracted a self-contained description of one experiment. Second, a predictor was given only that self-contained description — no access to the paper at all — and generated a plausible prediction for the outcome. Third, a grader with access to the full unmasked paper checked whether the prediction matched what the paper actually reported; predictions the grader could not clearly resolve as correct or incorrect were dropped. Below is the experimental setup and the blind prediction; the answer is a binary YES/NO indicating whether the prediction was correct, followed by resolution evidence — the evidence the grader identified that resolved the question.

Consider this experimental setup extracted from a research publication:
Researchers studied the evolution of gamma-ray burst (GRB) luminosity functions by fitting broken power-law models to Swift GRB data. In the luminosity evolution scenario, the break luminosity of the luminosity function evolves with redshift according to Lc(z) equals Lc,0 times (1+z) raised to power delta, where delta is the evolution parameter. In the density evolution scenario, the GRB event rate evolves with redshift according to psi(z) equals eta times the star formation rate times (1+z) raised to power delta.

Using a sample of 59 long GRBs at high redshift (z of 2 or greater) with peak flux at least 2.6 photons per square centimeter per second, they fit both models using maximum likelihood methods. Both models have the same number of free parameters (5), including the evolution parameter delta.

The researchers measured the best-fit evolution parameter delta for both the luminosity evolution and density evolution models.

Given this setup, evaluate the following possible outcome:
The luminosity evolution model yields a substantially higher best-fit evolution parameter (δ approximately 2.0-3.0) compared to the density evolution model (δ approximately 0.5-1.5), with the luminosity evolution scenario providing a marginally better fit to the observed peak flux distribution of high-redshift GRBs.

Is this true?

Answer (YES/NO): NO